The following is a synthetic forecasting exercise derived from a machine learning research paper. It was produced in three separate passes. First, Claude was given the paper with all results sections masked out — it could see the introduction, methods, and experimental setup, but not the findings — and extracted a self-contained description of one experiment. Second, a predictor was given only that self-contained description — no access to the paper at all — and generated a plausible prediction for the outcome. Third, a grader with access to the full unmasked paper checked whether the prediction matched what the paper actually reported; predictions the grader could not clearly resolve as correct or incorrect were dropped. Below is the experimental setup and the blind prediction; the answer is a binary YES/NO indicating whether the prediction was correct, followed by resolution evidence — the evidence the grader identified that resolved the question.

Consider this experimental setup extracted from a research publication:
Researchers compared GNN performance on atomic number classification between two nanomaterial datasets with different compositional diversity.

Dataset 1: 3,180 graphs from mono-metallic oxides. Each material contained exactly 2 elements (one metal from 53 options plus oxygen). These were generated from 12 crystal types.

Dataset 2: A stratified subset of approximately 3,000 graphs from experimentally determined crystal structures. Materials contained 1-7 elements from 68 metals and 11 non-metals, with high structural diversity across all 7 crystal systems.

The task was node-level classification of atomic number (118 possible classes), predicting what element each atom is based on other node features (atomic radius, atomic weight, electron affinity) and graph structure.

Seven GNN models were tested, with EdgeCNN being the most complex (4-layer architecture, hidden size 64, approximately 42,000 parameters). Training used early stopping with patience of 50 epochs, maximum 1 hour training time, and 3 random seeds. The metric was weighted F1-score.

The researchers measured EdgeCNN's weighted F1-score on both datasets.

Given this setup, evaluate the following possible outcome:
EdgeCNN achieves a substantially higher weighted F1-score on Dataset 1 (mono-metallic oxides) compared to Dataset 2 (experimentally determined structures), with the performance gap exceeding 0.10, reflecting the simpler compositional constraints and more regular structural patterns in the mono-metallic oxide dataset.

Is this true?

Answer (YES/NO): NO